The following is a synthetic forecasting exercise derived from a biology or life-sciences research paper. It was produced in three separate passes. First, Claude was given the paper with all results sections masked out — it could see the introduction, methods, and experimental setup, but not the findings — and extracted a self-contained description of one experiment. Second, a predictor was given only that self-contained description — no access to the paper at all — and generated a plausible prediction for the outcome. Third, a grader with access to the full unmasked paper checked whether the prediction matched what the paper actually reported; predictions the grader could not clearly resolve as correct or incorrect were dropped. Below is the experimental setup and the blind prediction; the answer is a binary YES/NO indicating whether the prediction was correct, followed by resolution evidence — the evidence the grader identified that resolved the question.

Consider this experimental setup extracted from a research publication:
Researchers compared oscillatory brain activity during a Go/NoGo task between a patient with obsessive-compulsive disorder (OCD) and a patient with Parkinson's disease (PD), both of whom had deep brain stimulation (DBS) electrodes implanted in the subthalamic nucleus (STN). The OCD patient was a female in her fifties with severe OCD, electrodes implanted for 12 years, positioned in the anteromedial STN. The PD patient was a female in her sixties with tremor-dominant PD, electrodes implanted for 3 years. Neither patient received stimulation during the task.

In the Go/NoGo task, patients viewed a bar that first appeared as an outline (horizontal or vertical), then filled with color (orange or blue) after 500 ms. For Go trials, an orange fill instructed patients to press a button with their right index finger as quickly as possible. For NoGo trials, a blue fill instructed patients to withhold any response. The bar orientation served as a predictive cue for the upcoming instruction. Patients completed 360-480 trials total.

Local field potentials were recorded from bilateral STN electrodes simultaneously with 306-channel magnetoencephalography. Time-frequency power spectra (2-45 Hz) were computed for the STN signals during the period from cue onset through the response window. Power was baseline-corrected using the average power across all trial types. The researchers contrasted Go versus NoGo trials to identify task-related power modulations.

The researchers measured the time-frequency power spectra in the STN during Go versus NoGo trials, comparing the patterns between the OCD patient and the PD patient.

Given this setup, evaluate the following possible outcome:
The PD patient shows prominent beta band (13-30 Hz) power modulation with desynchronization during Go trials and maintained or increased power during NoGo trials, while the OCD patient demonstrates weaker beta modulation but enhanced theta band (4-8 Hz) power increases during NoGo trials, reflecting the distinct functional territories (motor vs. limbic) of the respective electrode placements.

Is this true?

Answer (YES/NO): YES